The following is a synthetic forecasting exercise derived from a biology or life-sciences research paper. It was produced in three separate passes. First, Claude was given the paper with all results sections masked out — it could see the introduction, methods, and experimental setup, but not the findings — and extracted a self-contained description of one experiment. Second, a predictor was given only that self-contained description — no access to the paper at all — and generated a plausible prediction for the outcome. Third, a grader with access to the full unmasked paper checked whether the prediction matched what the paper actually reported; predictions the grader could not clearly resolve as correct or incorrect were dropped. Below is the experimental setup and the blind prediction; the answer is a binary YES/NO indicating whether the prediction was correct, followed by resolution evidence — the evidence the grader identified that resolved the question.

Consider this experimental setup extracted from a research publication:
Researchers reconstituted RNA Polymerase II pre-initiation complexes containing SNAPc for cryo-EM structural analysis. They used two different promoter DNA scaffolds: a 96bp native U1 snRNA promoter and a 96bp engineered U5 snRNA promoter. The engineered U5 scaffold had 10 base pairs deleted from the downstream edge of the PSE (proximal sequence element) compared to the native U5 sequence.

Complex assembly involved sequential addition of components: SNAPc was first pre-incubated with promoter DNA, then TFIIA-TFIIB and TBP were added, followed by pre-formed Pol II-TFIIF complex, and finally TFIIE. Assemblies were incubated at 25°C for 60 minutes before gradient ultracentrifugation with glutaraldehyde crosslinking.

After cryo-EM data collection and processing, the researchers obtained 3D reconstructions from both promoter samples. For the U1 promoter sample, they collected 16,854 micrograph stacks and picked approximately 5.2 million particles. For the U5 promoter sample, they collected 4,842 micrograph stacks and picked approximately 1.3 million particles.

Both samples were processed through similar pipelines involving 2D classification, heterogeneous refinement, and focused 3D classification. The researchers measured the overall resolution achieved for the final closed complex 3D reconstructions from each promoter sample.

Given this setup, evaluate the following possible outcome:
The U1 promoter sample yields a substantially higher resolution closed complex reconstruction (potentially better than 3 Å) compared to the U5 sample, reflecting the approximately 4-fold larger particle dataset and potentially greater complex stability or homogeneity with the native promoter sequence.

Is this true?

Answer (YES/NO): NO